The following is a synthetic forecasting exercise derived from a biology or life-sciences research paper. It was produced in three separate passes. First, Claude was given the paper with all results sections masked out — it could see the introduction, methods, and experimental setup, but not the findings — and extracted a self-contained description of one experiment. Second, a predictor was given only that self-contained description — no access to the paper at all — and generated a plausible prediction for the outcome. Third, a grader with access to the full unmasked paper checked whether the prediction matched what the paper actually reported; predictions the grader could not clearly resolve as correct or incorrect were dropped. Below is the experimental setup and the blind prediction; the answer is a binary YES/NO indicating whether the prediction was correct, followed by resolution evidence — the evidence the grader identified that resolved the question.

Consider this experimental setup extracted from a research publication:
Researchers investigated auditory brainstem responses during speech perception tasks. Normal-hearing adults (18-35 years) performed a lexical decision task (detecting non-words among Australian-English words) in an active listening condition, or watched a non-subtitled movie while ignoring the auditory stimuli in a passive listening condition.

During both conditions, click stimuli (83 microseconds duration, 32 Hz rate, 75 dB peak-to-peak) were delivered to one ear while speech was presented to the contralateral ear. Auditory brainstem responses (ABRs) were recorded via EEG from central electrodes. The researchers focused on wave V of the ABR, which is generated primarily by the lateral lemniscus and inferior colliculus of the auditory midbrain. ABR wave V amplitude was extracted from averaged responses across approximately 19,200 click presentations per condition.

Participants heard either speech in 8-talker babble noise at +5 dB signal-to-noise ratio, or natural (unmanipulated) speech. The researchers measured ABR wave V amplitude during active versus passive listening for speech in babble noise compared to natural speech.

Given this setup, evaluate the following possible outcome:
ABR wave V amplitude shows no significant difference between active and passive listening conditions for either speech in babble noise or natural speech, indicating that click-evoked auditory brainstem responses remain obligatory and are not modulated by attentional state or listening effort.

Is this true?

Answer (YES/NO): NO